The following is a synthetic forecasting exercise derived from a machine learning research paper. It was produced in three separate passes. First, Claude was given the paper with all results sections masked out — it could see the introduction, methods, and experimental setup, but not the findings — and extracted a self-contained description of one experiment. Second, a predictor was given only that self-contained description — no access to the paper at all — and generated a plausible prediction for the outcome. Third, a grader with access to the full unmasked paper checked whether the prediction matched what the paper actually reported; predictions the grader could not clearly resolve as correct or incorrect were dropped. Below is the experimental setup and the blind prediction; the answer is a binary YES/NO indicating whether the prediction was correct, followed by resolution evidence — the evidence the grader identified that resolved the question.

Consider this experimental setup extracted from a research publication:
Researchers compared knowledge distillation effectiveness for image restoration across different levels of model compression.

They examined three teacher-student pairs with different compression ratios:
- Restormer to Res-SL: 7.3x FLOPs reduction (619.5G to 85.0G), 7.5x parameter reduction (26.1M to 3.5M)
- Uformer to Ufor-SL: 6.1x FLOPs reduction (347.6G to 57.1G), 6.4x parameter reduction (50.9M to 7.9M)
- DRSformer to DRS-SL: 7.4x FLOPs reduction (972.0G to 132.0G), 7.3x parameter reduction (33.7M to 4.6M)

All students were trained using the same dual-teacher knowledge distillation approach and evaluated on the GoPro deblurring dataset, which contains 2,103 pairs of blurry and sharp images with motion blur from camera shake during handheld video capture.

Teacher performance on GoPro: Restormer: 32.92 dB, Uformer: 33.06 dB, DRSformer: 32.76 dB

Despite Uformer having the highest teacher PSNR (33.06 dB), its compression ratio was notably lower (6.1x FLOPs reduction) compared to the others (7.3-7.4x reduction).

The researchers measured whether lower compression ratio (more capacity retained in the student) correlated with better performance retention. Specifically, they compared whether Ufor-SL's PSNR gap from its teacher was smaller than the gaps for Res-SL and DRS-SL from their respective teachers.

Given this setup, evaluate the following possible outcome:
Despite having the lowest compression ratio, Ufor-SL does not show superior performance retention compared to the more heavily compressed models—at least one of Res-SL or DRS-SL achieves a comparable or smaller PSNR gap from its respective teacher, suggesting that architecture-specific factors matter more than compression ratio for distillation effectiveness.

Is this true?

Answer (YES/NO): NO